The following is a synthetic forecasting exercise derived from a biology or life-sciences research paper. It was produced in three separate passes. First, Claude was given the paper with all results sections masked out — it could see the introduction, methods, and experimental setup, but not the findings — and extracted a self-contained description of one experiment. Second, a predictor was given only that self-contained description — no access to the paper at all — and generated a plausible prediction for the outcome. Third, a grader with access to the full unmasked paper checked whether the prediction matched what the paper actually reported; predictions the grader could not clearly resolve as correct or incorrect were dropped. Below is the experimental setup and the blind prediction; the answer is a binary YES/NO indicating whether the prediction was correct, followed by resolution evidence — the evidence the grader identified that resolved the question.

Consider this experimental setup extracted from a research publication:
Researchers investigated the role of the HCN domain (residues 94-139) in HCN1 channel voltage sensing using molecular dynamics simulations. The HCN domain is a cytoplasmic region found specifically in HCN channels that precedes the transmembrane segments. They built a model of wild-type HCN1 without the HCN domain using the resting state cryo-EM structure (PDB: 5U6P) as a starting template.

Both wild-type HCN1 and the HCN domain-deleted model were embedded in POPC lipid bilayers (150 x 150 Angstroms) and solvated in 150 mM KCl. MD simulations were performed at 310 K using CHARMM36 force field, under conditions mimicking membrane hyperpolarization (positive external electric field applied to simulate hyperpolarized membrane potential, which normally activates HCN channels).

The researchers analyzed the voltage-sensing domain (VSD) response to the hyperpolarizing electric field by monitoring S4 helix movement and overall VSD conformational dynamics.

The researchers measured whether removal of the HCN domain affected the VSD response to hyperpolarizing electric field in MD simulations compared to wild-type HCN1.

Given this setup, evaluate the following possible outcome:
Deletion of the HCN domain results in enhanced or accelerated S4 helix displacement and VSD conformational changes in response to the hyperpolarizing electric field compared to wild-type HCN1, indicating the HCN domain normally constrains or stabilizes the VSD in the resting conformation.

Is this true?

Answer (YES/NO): YES